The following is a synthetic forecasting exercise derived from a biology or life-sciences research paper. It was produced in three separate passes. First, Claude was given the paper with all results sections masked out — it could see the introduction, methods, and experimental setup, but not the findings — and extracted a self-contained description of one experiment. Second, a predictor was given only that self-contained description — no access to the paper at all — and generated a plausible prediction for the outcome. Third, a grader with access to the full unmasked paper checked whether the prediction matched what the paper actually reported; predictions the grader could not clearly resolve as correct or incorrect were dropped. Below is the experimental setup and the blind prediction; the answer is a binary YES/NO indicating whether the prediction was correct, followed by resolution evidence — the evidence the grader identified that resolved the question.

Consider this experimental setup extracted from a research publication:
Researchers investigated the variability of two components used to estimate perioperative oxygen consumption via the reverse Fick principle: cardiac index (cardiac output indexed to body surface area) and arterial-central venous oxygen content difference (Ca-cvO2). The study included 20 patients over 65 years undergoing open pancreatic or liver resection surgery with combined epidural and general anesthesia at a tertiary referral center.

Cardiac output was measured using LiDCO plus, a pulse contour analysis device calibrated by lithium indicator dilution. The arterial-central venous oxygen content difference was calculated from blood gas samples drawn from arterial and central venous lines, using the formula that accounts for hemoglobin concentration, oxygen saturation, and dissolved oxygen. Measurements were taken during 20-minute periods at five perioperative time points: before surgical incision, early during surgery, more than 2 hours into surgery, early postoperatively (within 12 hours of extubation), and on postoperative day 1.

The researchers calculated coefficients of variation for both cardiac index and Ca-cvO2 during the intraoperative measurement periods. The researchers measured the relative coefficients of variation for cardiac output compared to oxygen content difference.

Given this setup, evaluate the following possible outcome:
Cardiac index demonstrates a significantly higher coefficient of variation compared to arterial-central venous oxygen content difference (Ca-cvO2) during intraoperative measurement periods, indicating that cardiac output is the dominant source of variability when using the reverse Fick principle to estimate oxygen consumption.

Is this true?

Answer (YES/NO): NO